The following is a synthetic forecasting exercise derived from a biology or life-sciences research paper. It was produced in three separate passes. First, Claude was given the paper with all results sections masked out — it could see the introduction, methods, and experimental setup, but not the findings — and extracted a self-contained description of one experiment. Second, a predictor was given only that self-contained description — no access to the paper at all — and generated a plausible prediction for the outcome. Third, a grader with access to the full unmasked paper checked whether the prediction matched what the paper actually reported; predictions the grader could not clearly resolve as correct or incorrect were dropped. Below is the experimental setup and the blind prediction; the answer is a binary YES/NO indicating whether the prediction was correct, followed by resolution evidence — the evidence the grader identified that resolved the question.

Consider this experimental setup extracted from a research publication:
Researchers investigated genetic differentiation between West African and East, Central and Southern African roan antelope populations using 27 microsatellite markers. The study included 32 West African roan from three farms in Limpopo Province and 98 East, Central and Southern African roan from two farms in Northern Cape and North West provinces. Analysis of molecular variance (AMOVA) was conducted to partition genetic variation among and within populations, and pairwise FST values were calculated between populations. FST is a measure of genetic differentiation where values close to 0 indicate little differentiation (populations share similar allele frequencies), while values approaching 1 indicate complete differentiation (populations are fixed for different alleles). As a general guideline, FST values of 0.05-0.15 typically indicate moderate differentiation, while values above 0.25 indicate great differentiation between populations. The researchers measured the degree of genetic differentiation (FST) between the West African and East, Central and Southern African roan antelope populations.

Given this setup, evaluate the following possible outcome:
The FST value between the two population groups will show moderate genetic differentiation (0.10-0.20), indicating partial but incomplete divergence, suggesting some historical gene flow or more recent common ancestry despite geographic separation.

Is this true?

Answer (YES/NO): YES